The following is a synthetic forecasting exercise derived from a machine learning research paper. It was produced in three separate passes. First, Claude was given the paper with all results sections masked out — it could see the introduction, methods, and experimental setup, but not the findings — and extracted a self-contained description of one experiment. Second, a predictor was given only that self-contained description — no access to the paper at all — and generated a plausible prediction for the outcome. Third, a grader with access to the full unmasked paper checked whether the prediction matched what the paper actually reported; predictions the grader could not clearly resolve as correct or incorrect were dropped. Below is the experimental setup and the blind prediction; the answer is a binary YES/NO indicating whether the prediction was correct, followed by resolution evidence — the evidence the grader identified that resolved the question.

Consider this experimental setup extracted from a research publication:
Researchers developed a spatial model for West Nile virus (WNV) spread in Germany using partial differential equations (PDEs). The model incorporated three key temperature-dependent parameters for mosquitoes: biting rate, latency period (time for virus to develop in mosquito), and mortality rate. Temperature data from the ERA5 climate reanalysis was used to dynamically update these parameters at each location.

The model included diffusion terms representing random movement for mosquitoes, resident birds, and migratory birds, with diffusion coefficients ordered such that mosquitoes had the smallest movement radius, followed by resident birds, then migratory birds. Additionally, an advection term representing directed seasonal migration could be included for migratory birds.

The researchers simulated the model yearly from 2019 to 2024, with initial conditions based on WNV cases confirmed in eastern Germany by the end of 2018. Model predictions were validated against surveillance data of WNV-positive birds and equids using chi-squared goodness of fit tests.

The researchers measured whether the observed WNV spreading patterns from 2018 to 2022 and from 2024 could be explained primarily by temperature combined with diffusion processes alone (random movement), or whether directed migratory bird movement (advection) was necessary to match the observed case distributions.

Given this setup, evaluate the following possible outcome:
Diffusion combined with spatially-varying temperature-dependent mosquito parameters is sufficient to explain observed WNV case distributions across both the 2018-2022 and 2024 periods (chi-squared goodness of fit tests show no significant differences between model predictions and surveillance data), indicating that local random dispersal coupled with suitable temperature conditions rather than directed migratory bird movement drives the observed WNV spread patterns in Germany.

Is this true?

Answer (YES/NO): NO